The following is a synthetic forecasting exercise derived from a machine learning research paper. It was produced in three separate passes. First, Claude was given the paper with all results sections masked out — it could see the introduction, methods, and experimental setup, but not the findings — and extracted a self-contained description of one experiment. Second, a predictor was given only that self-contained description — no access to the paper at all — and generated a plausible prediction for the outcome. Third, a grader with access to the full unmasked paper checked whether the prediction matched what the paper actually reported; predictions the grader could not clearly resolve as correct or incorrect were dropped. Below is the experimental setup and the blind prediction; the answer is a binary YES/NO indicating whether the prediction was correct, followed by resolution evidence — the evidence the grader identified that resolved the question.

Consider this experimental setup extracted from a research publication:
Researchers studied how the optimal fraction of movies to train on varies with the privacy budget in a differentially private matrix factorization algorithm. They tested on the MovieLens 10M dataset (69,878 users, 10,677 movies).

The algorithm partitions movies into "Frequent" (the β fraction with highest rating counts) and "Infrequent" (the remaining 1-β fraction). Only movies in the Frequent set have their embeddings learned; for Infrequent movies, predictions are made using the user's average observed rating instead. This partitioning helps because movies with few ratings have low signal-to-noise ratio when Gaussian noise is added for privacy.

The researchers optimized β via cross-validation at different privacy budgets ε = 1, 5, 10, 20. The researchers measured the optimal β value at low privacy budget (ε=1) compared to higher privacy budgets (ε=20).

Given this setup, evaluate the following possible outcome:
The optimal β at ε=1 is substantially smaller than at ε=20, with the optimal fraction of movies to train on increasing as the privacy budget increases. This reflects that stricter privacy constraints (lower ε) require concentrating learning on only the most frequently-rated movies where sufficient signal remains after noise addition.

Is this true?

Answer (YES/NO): YES